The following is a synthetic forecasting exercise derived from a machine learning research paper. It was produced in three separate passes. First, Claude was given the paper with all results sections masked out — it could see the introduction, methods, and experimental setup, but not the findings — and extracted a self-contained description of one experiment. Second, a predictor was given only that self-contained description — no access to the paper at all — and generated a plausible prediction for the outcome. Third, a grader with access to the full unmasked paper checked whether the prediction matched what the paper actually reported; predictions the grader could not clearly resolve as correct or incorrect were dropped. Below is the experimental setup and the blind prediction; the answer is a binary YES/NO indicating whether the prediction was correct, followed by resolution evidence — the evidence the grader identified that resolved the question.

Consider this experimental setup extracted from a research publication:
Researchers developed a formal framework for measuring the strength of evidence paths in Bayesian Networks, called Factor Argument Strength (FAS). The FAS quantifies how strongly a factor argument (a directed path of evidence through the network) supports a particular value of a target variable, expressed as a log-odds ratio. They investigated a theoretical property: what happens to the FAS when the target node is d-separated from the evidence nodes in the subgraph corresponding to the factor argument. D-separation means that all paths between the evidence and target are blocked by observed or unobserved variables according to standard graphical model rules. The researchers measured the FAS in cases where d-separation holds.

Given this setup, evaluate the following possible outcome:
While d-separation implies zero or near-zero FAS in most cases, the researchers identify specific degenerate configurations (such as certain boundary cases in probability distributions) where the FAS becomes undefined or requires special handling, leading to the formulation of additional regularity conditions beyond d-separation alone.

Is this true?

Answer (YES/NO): NO